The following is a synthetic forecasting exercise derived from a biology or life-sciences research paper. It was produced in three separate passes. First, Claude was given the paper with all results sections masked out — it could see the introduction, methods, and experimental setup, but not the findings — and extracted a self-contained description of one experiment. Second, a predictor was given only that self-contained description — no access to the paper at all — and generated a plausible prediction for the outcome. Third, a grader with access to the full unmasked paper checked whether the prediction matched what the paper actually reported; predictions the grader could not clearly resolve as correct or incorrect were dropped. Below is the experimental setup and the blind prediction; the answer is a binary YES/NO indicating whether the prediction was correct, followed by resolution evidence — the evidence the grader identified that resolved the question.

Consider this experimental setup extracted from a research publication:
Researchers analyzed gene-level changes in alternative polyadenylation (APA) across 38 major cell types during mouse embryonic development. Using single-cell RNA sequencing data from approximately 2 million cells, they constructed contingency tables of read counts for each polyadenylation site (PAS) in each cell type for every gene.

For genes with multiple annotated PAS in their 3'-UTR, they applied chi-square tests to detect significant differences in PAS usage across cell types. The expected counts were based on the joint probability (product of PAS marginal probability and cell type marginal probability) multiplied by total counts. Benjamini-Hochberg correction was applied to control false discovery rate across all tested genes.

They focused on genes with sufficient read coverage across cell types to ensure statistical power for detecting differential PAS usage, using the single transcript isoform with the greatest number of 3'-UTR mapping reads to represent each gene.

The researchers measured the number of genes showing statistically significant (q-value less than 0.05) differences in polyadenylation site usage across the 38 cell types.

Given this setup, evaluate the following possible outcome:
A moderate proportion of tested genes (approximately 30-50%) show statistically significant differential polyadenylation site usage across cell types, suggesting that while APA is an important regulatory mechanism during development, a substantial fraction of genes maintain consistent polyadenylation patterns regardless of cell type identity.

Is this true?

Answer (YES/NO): NO